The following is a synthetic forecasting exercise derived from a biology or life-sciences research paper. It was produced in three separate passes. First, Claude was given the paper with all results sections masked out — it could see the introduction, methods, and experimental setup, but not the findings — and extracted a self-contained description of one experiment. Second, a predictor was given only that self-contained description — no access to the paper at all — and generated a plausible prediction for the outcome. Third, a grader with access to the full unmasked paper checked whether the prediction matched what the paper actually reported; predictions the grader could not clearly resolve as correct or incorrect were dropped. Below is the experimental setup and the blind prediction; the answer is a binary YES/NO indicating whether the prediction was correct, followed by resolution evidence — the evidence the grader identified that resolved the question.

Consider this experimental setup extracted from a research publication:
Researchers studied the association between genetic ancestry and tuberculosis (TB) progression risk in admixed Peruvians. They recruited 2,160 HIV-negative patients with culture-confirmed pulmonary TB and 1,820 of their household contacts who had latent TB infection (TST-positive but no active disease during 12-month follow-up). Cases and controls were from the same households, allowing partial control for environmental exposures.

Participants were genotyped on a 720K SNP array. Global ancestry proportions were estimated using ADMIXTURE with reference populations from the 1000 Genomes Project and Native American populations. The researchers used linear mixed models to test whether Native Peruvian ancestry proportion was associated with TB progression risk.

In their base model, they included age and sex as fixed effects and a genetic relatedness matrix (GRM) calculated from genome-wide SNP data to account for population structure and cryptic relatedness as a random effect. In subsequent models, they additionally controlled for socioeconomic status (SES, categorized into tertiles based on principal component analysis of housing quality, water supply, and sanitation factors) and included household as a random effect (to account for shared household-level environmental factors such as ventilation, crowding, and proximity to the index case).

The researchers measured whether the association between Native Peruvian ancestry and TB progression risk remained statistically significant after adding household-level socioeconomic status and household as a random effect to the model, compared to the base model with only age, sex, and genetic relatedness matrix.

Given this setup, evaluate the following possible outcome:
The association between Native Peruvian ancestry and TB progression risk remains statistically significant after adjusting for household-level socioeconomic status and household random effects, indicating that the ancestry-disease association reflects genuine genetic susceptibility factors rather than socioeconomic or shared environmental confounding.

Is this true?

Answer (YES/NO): YES